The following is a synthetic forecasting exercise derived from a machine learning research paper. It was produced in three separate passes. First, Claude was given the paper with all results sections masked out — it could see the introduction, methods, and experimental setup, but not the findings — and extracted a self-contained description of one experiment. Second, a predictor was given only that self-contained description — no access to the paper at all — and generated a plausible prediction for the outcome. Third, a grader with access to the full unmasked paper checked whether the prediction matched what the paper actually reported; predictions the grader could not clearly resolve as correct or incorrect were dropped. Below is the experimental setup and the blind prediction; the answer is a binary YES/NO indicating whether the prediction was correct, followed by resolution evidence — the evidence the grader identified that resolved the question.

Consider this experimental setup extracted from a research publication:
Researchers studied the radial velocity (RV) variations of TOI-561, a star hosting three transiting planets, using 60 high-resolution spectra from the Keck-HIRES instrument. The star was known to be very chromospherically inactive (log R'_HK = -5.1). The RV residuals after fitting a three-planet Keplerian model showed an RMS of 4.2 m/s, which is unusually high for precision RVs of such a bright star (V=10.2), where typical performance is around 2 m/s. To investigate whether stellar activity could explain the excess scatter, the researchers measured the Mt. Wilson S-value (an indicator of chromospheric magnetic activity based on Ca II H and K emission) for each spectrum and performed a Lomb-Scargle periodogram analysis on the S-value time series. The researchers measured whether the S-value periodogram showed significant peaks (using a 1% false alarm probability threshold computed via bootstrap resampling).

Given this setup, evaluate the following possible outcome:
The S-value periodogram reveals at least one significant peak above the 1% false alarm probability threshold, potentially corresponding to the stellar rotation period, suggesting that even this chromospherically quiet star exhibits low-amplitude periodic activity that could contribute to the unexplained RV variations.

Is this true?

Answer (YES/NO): NO